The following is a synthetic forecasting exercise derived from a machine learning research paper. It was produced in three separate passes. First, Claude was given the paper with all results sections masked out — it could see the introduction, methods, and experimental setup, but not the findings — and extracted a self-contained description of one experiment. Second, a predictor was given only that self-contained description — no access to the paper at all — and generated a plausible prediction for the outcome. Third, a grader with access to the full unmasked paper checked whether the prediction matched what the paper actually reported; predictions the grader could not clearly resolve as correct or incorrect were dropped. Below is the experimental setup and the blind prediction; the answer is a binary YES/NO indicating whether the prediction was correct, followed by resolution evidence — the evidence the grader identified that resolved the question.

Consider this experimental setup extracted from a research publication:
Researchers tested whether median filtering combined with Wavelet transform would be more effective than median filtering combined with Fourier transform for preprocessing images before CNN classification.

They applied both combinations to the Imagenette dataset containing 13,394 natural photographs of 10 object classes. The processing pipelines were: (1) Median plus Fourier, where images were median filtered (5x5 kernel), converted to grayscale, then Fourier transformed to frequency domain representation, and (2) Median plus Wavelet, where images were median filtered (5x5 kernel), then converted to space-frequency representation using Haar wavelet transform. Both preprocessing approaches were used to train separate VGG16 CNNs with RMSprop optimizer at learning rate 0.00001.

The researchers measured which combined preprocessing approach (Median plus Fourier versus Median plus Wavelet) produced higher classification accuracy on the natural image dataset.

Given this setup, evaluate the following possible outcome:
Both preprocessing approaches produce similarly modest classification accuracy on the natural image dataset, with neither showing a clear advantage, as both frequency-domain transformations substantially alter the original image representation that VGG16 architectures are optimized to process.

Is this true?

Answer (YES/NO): NO